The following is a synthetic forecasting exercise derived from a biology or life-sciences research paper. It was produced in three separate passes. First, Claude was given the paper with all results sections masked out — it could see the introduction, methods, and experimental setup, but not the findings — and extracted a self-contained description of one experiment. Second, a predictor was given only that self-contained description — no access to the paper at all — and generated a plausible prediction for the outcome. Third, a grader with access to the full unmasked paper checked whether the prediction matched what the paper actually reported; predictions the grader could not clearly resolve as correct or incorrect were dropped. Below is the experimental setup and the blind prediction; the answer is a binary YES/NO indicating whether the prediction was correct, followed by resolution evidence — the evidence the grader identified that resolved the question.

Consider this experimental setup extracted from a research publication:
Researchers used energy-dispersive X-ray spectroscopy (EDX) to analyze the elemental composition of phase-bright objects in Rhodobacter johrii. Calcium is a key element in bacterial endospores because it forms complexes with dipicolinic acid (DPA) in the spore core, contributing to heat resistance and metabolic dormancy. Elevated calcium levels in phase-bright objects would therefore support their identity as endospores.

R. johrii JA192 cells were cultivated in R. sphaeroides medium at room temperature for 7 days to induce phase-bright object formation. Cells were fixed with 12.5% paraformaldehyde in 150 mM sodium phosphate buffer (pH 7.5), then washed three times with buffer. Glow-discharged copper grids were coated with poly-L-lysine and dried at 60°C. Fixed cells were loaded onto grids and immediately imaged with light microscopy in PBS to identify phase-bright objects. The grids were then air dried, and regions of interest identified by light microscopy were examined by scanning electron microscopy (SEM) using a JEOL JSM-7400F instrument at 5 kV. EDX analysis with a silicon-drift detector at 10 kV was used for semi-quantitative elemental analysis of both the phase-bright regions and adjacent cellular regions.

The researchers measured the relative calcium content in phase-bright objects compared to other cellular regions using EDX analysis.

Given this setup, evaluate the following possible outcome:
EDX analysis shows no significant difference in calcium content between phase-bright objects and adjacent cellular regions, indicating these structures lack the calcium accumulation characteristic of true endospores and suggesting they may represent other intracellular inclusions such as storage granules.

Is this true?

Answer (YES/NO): YES